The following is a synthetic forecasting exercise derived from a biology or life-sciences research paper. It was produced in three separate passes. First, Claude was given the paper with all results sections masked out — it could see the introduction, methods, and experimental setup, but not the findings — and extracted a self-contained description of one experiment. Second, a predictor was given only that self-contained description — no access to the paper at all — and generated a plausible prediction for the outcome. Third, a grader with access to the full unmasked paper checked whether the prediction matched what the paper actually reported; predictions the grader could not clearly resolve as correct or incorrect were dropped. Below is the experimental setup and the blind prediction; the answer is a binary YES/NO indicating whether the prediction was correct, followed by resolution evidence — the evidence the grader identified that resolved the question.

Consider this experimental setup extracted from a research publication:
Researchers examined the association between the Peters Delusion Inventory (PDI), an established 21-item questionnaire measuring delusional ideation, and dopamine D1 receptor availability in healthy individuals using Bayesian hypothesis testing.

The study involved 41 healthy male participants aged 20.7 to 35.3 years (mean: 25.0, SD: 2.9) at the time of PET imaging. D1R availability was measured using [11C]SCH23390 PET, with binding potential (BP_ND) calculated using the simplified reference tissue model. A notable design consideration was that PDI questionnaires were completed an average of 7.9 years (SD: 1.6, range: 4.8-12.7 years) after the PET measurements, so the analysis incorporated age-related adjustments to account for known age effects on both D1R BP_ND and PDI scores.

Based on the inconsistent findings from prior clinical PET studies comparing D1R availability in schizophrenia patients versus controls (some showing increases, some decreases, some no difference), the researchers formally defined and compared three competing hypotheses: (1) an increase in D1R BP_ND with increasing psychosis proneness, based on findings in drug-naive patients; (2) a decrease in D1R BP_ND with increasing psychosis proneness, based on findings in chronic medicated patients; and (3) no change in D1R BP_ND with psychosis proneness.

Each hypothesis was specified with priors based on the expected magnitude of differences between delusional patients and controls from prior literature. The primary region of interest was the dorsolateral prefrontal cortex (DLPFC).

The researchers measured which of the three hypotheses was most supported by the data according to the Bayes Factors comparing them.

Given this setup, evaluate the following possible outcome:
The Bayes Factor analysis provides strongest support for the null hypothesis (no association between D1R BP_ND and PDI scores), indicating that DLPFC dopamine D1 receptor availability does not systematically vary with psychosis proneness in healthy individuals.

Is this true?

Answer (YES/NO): YES